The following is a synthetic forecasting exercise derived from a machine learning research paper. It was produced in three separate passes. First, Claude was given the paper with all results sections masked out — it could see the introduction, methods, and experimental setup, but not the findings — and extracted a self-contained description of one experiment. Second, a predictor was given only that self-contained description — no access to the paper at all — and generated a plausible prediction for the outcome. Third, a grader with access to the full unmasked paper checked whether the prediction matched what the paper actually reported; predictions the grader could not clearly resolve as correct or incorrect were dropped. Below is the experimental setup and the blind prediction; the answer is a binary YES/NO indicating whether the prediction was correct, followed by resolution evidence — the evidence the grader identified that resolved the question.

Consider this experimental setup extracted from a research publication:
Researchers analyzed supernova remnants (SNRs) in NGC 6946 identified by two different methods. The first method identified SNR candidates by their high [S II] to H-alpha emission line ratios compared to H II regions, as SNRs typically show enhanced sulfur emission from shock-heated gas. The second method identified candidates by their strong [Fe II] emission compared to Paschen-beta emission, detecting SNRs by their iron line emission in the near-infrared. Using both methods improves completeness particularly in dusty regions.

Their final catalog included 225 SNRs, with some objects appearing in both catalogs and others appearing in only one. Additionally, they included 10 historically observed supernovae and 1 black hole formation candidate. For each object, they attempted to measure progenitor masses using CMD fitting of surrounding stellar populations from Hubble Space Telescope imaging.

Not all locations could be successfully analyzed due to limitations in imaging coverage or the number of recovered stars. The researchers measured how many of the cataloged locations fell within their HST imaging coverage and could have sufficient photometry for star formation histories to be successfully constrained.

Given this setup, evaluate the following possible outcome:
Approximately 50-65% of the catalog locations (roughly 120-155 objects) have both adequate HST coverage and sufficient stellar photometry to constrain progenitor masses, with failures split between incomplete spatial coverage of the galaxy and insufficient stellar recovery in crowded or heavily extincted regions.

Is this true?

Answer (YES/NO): NO